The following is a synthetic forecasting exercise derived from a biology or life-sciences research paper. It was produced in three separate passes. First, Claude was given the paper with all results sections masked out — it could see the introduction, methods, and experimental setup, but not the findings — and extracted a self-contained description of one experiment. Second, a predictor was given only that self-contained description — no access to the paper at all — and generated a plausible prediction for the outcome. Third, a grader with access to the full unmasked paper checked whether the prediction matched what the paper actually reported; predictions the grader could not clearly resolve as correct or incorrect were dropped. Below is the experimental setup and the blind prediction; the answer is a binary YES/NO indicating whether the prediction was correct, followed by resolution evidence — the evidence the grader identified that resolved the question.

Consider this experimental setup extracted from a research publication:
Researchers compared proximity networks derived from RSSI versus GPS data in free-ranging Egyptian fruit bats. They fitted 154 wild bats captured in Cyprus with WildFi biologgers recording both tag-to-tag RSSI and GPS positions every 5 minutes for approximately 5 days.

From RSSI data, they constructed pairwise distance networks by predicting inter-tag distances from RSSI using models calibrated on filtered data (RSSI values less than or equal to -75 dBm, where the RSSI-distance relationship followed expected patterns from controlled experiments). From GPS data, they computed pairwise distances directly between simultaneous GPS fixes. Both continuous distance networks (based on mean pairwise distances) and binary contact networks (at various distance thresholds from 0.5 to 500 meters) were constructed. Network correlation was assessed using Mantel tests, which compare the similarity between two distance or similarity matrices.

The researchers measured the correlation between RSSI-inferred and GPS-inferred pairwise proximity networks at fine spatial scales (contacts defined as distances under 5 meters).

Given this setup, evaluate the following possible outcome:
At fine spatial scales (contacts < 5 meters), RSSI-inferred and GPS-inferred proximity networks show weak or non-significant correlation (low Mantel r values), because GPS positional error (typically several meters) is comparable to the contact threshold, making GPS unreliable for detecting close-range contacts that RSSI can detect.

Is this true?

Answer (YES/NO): YES